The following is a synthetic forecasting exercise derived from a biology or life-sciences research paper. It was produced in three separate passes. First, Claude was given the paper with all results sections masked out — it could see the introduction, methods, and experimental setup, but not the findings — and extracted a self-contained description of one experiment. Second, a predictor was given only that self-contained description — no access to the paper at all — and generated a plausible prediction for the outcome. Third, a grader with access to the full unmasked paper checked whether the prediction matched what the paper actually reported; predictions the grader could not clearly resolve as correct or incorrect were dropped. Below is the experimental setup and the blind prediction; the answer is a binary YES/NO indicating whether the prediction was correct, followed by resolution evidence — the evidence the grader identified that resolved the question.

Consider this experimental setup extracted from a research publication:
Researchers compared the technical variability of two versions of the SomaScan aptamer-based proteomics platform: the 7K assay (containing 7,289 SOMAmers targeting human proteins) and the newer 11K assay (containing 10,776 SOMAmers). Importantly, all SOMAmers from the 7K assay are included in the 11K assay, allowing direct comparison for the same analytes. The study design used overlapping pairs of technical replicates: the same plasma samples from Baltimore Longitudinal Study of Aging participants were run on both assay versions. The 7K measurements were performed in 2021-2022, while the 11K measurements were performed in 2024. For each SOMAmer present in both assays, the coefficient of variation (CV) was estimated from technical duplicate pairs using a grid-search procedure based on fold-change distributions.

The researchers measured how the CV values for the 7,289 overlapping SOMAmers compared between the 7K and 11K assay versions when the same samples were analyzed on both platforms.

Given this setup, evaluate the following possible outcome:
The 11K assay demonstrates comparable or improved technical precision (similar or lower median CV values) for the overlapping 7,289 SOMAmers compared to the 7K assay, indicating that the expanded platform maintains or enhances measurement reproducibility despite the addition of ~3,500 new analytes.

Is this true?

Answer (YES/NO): YES